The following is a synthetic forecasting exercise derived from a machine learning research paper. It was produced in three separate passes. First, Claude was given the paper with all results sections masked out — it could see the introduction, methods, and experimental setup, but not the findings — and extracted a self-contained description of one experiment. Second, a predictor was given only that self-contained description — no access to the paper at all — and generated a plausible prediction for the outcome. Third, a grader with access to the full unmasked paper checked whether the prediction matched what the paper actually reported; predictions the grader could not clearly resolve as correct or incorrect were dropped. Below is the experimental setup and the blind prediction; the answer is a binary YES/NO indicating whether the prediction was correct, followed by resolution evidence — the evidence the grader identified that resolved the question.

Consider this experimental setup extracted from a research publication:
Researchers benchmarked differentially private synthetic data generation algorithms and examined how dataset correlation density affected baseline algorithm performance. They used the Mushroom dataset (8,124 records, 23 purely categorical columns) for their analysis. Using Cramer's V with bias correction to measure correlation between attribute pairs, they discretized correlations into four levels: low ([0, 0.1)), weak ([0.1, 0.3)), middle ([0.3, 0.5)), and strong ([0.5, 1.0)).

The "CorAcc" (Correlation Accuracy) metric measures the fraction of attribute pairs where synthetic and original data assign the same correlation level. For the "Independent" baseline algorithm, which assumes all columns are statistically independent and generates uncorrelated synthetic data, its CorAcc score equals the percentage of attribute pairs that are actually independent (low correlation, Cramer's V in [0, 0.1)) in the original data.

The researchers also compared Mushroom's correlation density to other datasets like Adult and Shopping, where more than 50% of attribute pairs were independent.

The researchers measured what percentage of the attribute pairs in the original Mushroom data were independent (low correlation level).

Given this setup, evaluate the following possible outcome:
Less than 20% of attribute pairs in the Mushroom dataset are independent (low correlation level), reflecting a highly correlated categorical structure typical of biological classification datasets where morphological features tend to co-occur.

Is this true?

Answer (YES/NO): YES